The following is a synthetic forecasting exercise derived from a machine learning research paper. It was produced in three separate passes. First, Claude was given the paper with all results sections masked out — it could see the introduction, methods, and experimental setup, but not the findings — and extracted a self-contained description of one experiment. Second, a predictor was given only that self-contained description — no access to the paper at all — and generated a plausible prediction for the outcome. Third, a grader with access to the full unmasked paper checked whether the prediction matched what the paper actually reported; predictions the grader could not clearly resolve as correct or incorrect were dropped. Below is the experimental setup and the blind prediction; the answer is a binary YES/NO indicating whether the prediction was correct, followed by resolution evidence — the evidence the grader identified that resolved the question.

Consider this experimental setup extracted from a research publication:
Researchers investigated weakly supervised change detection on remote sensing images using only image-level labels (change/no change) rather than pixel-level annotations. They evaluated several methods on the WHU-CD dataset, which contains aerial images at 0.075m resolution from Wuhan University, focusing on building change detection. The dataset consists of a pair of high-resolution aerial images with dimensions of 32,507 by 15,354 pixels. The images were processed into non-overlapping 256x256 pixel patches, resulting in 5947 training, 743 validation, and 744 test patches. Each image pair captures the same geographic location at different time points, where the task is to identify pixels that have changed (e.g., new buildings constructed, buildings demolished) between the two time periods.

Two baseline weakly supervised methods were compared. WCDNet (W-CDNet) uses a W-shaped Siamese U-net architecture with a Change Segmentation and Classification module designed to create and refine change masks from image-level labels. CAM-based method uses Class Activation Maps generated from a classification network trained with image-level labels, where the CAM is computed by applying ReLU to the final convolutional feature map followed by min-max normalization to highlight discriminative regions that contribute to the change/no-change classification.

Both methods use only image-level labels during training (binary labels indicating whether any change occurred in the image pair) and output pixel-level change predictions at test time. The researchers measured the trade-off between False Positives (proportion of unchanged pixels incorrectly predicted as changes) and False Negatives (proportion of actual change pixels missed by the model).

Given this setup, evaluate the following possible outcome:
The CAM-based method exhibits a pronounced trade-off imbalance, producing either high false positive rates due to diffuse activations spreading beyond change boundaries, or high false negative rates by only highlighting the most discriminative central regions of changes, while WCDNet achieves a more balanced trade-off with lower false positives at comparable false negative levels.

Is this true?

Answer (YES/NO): NO